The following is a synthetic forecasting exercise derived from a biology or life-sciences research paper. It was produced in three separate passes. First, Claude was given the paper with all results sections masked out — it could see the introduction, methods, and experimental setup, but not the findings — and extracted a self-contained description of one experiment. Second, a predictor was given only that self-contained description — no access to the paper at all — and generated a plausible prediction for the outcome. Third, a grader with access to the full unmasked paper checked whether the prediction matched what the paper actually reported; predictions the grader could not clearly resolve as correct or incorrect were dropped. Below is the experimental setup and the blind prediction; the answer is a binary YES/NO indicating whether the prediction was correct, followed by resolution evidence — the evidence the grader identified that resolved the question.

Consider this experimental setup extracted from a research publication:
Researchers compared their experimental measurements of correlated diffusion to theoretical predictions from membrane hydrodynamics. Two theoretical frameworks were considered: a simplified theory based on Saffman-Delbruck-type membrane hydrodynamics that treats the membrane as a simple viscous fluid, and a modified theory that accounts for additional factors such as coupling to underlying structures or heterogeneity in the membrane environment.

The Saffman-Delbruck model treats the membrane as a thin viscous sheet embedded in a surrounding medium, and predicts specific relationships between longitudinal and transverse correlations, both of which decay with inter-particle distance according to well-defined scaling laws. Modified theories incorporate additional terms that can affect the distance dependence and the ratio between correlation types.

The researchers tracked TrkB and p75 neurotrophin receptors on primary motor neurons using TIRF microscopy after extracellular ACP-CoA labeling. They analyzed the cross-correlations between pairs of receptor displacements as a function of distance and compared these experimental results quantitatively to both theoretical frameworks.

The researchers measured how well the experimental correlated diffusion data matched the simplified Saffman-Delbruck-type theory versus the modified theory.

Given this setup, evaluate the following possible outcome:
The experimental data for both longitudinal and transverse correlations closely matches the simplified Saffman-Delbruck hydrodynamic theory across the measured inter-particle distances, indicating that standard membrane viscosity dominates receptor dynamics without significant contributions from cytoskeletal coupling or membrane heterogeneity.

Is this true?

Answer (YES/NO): NO